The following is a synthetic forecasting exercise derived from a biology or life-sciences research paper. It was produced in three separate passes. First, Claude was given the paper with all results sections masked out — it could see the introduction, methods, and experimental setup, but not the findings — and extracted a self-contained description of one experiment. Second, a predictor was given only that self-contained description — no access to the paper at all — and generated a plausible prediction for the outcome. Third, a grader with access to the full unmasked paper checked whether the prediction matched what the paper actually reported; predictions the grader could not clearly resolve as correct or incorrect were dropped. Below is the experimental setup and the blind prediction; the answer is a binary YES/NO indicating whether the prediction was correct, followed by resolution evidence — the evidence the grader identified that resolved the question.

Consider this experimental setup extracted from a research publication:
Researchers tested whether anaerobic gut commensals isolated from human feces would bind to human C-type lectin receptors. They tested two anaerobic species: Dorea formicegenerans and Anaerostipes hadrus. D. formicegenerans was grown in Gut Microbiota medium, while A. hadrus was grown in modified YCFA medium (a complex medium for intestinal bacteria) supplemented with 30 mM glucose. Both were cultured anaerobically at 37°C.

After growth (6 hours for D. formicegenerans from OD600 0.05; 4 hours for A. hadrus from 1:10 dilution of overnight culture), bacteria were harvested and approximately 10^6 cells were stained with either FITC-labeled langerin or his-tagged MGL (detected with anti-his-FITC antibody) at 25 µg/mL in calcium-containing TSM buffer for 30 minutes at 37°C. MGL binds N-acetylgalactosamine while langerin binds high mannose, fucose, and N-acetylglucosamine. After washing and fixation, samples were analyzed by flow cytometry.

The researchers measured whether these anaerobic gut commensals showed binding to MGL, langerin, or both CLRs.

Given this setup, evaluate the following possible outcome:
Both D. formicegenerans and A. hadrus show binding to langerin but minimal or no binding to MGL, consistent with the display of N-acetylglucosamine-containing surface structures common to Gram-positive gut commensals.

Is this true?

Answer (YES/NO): NO